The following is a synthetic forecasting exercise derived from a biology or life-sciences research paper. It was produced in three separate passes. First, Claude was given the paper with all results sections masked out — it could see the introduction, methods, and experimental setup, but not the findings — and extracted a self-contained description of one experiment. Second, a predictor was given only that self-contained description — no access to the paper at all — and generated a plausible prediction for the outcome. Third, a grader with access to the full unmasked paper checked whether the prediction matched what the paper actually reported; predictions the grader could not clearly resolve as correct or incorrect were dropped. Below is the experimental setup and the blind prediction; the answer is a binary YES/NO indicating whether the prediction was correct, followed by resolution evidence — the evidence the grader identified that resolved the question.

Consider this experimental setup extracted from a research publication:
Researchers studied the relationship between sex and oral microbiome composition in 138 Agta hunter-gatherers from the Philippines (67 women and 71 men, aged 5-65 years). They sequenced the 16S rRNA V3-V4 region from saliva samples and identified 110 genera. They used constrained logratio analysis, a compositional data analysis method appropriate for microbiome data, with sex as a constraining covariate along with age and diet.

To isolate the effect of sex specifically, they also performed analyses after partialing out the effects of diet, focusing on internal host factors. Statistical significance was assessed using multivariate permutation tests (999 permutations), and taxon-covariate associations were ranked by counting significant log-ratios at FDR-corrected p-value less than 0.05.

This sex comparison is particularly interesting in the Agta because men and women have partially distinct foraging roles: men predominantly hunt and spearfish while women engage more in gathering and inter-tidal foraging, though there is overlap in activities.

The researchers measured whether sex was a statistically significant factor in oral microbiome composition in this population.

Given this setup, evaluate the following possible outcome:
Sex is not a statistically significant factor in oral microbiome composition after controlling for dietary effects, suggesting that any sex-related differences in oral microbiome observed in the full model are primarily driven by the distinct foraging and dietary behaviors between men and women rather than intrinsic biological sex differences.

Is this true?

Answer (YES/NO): NO